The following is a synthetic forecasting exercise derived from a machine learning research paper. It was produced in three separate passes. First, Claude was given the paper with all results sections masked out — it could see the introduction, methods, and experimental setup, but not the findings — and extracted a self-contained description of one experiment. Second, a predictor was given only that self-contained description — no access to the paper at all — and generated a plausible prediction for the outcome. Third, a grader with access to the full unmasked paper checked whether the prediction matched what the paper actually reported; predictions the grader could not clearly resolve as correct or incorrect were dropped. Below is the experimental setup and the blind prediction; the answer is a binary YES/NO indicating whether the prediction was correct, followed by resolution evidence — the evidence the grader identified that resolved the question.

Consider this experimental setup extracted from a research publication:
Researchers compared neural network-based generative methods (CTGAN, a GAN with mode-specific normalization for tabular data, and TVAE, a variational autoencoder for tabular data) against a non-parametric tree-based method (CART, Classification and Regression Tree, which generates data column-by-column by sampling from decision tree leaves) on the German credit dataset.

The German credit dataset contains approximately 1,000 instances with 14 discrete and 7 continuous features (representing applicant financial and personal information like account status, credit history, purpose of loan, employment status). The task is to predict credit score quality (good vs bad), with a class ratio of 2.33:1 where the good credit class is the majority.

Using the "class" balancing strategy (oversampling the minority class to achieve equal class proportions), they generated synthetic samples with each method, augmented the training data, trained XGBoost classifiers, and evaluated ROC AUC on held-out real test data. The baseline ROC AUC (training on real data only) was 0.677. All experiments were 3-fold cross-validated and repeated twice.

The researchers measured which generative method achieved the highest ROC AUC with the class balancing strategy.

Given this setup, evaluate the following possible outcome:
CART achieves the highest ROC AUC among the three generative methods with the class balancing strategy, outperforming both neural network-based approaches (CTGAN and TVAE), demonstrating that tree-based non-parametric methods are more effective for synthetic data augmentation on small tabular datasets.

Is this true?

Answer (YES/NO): NO